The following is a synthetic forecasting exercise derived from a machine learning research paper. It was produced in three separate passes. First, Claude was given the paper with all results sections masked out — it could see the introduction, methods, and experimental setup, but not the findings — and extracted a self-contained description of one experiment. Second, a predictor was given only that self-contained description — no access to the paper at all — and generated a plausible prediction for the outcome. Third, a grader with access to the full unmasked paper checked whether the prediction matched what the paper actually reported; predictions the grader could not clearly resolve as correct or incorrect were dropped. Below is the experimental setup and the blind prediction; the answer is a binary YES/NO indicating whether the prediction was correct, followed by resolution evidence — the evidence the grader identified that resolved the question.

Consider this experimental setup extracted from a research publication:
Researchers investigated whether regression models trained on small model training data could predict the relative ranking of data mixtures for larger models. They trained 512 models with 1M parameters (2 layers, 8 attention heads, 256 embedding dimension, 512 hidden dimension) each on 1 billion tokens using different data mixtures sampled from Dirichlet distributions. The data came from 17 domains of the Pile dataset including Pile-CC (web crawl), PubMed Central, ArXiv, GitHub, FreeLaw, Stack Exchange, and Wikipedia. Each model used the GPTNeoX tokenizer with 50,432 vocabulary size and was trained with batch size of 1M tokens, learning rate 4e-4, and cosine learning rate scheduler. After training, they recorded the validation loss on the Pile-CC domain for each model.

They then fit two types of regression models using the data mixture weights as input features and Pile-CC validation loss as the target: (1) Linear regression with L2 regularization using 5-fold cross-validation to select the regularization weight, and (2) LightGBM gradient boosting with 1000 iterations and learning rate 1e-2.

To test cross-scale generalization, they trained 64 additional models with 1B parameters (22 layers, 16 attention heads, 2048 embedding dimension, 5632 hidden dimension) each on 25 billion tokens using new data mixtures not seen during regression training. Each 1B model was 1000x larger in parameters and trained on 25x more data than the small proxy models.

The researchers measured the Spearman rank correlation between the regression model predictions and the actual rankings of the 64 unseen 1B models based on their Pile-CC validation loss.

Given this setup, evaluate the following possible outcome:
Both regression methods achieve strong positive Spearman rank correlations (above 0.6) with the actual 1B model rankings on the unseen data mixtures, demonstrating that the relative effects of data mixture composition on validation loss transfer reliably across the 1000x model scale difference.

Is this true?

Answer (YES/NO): YES